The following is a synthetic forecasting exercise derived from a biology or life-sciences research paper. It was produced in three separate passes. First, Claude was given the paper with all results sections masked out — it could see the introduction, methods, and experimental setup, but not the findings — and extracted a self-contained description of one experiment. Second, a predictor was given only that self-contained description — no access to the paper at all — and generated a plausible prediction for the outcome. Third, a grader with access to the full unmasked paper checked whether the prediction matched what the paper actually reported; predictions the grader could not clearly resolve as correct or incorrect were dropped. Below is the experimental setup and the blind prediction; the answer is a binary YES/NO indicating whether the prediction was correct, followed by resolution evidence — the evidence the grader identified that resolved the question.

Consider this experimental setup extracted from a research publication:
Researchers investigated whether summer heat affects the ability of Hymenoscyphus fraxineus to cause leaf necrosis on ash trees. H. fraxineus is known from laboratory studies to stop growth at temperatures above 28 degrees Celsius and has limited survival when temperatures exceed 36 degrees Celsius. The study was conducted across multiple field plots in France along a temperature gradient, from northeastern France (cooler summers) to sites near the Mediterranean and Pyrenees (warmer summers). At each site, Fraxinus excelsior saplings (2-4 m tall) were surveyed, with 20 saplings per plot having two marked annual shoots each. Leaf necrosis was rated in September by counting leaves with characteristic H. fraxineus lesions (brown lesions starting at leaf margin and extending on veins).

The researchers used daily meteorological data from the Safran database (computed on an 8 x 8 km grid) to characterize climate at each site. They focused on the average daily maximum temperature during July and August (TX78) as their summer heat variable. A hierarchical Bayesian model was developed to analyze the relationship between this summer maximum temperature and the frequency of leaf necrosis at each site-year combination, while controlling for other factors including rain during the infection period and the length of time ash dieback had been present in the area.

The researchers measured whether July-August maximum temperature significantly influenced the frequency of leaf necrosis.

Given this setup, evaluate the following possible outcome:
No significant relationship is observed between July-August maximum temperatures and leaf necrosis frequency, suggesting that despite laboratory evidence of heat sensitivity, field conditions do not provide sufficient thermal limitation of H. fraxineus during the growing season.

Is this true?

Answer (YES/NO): NO